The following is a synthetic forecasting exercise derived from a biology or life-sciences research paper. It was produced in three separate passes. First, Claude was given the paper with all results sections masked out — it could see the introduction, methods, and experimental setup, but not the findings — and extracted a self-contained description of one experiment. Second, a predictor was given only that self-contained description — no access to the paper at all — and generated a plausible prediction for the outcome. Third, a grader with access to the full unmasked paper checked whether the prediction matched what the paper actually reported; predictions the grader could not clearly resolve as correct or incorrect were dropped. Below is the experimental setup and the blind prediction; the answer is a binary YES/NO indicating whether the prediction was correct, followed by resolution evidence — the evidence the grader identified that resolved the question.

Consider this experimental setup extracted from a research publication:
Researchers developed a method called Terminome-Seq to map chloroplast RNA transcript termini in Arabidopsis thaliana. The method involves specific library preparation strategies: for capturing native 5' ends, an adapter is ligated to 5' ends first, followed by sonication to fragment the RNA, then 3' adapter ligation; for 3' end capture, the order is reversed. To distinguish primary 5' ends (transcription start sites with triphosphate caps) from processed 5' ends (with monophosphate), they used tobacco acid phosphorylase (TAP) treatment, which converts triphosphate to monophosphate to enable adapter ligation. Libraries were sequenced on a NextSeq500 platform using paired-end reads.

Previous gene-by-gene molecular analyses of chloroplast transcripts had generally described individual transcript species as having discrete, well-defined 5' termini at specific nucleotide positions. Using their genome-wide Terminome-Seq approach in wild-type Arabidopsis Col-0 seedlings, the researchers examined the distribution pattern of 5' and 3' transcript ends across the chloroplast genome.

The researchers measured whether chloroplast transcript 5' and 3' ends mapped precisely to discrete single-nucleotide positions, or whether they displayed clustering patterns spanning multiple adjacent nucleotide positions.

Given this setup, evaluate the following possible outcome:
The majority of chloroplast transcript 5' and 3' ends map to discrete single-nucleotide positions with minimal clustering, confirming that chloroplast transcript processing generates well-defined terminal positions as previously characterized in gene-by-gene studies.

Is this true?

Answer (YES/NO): NO